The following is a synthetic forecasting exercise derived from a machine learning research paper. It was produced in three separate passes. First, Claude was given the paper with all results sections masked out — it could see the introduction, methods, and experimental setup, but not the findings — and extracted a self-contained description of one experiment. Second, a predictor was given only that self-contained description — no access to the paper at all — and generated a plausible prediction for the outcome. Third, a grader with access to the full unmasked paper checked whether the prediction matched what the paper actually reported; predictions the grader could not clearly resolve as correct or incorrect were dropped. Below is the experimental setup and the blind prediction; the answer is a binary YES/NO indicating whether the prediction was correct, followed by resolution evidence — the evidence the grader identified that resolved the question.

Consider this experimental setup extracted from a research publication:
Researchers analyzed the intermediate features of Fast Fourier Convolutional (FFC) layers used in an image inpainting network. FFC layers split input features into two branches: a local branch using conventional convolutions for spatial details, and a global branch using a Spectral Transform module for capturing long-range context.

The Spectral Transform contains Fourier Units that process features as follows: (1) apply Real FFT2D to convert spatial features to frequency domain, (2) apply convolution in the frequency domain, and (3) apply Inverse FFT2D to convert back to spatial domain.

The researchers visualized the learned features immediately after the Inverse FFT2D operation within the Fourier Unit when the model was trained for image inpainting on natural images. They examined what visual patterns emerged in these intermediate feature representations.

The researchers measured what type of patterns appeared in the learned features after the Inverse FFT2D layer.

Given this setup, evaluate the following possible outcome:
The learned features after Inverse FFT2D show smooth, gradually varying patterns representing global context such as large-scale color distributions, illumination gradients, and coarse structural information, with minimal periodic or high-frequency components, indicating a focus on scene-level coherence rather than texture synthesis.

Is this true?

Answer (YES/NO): NO